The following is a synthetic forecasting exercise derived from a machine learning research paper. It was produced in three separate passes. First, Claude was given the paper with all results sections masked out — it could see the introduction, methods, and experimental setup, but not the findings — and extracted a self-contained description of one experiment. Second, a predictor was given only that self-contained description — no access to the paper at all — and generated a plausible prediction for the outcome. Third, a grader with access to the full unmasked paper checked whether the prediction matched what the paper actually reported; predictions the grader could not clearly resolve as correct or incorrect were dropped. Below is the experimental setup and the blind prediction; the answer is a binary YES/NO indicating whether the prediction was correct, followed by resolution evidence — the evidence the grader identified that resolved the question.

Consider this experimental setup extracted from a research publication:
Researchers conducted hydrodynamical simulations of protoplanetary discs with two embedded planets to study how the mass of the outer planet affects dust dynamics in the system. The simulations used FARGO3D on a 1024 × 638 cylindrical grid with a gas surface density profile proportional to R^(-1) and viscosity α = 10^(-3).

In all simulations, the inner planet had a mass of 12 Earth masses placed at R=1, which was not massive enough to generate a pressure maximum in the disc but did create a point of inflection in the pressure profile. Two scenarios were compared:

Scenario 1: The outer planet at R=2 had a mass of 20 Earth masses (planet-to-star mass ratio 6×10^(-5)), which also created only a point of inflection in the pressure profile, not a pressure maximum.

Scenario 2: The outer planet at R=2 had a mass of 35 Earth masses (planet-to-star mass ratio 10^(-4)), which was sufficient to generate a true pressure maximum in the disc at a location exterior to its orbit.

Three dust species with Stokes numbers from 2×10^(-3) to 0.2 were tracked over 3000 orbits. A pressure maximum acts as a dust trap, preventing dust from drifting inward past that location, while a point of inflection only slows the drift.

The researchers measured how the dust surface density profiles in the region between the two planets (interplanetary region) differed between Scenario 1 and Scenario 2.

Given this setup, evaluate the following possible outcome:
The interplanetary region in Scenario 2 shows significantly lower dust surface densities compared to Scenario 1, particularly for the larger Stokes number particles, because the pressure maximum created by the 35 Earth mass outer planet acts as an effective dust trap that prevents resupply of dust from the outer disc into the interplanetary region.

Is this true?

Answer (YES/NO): YES